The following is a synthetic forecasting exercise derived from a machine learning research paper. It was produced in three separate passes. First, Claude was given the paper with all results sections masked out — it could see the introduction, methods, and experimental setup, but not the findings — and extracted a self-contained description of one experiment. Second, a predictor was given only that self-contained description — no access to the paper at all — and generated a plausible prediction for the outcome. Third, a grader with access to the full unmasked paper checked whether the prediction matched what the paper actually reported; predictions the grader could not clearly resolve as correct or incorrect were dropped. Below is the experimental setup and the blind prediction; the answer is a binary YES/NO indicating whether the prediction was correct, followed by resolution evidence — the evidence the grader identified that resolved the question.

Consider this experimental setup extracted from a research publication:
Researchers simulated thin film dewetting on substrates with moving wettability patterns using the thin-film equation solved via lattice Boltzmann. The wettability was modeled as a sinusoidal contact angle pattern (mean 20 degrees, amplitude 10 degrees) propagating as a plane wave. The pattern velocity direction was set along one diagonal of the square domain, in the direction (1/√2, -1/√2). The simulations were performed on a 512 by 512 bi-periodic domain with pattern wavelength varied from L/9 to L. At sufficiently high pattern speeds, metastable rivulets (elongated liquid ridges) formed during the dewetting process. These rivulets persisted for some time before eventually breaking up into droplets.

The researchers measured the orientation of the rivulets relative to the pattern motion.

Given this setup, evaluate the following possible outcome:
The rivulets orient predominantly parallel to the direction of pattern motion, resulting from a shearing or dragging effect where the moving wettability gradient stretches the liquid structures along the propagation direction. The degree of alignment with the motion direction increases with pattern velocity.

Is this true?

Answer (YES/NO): NO